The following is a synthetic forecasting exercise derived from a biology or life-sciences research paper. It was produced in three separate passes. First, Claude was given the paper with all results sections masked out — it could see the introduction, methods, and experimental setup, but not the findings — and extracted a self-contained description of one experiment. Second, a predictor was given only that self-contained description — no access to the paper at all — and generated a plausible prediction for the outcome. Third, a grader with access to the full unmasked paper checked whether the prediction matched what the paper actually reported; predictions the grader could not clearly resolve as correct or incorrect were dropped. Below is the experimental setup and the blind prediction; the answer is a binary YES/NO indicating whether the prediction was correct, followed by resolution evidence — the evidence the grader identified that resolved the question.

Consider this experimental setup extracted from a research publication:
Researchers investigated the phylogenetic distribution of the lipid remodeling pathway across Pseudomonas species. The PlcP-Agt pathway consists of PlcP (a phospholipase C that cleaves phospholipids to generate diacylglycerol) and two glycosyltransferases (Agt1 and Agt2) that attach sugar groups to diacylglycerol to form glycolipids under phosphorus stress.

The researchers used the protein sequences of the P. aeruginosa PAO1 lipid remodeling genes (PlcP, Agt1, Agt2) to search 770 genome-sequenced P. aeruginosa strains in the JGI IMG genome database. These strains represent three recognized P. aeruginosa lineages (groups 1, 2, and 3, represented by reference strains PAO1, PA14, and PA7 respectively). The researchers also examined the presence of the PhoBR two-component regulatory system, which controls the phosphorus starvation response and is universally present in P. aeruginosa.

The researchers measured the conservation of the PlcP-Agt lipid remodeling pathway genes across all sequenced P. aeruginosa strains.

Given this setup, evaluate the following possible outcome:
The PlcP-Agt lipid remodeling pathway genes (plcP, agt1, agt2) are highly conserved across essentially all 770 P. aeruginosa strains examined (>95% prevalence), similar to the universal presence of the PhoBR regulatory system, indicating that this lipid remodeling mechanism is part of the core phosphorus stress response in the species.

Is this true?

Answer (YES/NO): YES